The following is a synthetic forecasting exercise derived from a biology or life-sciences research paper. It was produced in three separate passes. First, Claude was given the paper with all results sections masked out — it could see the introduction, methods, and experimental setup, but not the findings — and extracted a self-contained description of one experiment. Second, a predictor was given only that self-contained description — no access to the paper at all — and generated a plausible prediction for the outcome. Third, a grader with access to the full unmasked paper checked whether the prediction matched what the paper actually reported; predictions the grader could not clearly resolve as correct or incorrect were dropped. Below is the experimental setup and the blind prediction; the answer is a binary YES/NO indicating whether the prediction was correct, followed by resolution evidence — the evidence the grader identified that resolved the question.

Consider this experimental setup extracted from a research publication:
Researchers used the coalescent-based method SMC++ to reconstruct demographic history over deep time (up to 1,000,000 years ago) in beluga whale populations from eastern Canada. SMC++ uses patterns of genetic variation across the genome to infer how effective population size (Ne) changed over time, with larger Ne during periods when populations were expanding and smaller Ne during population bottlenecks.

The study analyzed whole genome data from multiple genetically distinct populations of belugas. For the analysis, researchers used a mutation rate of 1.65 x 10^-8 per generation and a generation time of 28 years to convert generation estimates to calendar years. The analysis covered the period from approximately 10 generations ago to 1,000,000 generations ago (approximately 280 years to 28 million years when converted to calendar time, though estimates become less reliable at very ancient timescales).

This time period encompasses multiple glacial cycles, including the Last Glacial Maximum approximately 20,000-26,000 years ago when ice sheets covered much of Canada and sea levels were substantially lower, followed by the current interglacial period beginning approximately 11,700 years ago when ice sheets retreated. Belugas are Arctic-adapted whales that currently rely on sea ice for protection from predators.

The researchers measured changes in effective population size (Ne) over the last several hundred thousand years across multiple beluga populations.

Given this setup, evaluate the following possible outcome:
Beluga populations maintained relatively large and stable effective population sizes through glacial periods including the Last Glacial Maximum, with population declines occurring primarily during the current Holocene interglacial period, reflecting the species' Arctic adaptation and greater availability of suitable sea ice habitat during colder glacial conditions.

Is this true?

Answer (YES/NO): NO